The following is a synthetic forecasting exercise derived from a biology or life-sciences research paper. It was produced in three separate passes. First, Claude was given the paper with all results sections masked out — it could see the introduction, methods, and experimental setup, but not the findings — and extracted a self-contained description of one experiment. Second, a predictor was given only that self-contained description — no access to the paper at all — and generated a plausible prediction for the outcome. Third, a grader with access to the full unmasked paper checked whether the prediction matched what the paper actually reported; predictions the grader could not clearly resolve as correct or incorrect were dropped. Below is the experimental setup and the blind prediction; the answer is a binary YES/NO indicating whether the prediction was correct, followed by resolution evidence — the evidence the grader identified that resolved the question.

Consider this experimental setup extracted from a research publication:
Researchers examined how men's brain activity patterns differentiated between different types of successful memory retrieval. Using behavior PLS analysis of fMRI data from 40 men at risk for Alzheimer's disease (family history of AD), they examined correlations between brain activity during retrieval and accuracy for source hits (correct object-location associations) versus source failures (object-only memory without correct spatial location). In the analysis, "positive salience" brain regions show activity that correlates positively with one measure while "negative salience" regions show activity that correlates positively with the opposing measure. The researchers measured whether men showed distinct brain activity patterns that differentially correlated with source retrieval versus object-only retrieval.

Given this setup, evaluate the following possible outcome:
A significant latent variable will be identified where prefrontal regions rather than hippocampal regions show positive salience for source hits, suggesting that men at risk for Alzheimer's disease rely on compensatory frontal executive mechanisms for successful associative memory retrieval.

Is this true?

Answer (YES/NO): YES